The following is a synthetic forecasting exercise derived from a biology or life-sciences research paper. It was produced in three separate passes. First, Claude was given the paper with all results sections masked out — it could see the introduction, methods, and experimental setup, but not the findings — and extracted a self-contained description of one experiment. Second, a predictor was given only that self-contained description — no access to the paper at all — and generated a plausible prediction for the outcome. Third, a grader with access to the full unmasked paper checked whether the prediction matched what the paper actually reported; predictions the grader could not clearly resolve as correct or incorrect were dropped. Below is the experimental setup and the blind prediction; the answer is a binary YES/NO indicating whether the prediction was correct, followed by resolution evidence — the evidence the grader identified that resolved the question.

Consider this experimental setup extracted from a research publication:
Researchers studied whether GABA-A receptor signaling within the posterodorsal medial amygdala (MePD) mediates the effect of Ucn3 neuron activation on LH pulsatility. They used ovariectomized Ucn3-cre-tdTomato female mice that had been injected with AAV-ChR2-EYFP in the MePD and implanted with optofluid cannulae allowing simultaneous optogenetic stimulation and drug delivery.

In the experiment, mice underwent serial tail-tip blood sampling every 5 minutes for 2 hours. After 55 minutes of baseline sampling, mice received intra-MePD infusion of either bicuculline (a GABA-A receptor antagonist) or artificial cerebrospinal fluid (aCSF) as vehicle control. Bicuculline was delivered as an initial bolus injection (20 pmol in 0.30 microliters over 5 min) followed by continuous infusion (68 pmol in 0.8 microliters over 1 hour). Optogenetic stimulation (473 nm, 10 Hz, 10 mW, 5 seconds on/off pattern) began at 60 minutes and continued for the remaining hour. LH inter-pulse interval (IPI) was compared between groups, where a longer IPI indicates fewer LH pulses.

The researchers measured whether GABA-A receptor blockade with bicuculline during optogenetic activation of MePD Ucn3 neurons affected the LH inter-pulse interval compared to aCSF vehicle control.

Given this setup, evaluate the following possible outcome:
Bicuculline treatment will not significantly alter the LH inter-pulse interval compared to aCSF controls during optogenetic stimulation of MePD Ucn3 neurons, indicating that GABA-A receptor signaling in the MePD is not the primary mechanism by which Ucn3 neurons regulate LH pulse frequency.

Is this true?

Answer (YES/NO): NO